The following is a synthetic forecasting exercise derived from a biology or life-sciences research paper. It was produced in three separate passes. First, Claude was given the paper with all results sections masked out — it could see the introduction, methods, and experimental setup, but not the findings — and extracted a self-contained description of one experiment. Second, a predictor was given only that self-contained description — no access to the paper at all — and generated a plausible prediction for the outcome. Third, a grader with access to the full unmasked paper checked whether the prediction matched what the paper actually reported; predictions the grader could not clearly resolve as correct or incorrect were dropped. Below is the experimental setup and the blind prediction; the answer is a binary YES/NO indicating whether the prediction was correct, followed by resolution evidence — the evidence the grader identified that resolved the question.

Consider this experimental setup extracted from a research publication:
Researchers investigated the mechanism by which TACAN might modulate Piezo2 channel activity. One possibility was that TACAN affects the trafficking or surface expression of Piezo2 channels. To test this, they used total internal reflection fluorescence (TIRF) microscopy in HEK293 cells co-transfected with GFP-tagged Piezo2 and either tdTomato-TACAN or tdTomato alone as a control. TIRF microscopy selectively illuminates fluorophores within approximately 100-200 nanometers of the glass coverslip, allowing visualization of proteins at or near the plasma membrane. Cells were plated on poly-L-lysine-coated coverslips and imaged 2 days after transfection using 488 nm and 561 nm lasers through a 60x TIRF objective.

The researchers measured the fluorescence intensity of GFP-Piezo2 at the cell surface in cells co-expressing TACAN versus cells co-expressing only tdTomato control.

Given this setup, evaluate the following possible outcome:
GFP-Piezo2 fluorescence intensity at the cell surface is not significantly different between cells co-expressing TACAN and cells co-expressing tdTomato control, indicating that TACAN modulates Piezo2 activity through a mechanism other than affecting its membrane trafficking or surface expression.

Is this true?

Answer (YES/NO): YES